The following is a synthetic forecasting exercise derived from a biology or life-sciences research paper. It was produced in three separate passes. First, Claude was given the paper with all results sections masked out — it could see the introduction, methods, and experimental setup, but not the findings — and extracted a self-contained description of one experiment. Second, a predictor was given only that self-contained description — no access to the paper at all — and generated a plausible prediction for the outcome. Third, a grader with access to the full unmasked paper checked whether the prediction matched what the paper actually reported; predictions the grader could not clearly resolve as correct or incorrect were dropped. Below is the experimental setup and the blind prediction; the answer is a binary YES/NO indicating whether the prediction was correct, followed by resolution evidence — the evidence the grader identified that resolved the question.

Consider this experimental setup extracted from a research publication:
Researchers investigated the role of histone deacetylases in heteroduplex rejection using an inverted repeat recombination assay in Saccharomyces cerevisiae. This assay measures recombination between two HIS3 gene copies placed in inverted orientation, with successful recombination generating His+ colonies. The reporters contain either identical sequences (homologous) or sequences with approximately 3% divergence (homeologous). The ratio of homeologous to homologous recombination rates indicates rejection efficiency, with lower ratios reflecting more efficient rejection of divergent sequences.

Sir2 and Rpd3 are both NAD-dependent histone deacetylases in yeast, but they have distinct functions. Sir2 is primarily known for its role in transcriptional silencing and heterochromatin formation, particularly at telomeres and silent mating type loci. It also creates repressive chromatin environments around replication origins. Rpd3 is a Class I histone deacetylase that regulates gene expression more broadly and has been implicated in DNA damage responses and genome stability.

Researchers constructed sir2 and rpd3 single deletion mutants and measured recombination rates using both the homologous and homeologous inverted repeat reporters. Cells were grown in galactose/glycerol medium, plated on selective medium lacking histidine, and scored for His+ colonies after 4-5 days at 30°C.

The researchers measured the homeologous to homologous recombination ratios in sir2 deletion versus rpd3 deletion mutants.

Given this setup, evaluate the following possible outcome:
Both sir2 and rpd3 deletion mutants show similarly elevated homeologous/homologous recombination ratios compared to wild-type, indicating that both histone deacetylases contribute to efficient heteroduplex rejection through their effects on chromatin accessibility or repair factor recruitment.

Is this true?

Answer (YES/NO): NO